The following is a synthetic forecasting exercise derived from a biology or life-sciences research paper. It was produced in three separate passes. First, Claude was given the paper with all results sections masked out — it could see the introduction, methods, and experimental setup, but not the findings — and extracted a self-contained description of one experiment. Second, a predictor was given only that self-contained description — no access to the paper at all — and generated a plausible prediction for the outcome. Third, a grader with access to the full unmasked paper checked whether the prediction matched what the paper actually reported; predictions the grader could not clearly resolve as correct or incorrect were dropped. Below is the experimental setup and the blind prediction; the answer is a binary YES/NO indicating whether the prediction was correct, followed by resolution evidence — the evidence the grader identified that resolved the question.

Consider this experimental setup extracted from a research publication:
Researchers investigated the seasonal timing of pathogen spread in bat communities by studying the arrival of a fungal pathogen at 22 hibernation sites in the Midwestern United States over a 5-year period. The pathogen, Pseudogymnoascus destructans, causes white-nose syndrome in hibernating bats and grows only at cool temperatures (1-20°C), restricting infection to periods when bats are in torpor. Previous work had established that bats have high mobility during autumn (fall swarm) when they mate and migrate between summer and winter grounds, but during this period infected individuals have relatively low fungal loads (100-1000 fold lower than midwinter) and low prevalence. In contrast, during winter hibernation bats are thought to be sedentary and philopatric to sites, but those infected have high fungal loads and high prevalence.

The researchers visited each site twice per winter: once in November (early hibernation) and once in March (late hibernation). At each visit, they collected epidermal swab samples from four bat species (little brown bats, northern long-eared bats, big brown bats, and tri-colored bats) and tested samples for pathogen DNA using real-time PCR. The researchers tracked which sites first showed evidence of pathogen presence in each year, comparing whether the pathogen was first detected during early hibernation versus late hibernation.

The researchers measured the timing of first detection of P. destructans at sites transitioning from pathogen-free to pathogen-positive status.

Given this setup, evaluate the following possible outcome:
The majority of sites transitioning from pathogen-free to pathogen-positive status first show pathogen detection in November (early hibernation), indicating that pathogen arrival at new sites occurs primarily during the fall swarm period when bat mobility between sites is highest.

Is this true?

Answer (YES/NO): NO